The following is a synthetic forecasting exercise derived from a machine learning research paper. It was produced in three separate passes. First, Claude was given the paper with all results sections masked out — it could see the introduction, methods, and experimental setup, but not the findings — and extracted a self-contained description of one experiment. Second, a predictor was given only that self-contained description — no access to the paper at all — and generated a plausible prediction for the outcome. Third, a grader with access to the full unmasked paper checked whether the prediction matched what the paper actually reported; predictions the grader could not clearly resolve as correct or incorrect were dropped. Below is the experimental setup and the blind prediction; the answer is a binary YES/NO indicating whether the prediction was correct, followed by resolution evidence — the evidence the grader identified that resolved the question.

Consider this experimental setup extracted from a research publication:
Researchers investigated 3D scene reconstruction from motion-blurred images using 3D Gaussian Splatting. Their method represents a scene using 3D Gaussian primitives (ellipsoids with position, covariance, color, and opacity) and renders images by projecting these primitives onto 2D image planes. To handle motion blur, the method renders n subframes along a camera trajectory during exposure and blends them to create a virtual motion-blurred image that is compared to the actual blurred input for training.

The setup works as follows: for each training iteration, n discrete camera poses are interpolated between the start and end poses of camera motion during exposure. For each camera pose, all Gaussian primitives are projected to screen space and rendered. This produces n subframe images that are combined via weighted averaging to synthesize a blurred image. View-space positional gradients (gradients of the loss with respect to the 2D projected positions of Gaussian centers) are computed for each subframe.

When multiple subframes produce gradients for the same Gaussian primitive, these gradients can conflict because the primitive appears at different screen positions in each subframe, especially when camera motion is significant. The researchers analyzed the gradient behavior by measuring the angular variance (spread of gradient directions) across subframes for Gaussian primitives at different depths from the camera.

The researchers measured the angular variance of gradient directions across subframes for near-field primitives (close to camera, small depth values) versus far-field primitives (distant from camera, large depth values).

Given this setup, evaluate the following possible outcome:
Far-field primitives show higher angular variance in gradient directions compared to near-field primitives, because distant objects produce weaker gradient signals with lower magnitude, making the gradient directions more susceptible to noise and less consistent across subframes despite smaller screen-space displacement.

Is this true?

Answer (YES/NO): NO